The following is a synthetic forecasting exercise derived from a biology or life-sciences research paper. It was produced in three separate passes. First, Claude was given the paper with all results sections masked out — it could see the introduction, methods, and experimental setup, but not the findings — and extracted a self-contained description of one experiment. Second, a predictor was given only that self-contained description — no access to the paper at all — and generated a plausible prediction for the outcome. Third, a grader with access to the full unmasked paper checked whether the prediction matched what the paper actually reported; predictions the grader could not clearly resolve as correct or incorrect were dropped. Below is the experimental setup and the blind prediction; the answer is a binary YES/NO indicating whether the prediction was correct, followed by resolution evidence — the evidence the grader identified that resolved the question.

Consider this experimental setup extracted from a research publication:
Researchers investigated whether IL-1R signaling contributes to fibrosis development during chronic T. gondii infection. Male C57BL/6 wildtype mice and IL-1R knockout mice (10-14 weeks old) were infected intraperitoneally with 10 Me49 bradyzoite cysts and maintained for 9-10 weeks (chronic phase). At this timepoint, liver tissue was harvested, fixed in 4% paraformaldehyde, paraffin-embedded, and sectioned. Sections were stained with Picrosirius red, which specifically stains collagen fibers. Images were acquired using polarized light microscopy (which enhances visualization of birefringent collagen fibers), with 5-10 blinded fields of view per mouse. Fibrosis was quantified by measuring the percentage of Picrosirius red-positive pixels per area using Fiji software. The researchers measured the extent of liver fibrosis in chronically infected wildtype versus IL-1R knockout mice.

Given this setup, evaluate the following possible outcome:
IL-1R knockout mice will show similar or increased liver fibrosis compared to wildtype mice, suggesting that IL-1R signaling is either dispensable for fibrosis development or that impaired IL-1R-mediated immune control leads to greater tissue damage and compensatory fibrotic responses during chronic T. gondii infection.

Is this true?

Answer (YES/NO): NO